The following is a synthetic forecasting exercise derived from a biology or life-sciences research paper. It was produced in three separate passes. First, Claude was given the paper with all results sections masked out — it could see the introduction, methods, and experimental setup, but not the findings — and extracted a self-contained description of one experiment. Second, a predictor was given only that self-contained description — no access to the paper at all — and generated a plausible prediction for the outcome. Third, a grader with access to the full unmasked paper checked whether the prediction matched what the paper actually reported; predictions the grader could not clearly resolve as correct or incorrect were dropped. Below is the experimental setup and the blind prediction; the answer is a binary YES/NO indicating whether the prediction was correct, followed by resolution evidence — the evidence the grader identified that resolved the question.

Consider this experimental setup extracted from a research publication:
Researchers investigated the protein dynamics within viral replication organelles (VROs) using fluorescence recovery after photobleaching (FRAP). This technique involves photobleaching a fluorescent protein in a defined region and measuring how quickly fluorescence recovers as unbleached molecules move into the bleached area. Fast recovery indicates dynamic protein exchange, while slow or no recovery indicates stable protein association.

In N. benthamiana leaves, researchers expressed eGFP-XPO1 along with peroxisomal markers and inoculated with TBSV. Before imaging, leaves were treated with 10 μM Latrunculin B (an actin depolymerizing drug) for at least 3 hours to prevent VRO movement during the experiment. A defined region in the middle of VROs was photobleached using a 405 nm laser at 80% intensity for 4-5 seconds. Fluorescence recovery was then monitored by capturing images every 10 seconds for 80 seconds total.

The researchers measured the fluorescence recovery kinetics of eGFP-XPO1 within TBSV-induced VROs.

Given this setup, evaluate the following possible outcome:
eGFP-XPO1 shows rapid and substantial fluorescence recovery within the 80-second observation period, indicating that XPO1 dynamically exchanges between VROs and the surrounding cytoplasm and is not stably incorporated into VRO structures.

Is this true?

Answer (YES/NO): NO